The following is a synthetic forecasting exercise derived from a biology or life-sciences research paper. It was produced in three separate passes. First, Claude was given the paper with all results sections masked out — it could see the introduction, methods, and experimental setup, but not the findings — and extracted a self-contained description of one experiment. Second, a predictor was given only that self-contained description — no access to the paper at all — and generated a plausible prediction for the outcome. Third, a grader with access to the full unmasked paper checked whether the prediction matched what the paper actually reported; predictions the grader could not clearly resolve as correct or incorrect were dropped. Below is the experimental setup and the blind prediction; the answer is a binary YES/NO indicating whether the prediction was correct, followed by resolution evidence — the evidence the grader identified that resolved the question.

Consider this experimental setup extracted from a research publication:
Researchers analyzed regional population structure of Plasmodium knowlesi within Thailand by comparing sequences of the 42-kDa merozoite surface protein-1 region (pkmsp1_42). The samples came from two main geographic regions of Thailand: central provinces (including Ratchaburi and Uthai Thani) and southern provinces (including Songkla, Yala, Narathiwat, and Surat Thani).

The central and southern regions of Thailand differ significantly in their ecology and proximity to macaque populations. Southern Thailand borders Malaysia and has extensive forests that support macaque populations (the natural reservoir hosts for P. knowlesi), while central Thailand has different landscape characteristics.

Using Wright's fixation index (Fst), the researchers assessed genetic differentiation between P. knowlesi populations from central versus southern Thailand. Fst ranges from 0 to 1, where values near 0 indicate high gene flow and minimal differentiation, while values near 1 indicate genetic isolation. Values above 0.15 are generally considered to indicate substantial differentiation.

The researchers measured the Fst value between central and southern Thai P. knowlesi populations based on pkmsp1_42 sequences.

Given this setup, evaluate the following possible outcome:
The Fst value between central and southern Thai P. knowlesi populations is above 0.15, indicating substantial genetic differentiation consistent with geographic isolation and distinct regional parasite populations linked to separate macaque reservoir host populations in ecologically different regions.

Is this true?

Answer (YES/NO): YES